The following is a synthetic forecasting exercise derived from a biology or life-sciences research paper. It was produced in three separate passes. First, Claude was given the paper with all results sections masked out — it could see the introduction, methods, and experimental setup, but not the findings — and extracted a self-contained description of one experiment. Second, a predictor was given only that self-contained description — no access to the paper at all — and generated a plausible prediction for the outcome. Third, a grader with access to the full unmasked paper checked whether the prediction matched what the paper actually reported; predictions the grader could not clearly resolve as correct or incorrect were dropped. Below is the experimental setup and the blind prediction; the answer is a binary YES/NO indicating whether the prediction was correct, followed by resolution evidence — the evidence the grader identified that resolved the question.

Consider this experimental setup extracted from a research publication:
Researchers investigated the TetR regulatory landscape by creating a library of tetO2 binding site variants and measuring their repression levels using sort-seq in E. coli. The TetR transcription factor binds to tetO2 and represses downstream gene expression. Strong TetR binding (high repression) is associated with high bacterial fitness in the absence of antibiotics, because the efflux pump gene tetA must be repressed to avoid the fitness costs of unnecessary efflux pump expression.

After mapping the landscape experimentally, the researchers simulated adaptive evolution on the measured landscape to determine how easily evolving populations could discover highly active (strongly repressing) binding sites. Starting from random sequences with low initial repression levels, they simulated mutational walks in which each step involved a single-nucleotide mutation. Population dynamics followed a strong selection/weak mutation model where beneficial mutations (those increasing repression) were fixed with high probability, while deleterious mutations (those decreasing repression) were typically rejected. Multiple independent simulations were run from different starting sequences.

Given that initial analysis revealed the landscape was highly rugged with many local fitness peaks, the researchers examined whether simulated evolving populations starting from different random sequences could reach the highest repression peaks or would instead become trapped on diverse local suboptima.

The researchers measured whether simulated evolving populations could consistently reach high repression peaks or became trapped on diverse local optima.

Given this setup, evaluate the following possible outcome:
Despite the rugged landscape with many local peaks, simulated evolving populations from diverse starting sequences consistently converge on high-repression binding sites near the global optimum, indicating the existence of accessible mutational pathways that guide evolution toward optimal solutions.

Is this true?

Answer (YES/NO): NO